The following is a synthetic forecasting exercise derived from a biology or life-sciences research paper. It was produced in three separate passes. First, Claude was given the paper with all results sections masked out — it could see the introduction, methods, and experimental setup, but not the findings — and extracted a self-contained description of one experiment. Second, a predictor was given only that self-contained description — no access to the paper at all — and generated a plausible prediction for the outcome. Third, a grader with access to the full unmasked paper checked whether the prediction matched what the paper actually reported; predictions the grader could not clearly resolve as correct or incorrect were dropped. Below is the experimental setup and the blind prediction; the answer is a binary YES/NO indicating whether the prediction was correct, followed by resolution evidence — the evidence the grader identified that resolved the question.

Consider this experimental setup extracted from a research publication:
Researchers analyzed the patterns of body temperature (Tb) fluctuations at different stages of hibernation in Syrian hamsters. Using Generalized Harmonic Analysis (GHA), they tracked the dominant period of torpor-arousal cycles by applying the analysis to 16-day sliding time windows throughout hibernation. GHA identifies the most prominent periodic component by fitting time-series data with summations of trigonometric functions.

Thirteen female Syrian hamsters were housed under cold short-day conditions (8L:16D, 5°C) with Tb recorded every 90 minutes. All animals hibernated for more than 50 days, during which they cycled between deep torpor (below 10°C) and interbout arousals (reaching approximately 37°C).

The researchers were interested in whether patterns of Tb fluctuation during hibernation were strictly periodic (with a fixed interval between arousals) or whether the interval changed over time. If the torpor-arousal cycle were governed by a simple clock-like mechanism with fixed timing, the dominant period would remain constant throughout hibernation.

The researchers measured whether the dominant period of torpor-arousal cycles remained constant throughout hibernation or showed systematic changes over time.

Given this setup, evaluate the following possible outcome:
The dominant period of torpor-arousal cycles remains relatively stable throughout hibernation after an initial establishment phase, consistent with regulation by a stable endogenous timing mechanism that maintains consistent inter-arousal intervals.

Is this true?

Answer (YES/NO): NO